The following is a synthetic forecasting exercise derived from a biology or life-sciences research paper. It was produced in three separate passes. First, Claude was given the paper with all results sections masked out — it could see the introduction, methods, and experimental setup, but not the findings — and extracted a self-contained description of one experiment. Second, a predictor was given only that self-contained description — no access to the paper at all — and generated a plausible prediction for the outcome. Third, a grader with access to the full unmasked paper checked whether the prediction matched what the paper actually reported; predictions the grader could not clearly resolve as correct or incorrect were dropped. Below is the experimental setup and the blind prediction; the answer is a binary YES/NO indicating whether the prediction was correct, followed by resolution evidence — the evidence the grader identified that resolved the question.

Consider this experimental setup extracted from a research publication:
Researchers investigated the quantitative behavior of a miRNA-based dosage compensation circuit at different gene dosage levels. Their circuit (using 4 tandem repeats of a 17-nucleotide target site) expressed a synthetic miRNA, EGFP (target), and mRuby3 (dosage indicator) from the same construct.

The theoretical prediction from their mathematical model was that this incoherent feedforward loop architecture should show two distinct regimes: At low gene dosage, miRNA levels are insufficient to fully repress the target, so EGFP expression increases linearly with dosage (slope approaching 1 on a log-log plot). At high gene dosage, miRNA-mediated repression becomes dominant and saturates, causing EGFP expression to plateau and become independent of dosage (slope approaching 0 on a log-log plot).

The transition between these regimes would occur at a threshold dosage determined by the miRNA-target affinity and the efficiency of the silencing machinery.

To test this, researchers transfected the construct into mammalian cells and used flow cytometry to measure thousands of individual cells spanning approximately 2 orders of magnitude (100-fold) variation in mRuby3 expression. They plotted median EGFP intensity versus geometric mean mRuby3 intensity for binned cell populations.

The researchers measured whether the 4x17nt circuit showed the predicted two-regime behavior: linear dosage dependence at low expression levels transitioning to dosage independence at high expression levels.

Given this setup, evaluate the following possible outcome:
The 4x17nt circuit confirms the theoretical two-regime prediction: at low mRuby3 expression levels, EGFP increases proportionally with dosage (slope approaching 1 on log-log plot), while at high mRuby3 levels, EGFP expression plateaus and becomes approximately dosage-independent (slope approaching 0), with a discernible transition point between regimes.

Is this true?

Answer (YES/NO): YES